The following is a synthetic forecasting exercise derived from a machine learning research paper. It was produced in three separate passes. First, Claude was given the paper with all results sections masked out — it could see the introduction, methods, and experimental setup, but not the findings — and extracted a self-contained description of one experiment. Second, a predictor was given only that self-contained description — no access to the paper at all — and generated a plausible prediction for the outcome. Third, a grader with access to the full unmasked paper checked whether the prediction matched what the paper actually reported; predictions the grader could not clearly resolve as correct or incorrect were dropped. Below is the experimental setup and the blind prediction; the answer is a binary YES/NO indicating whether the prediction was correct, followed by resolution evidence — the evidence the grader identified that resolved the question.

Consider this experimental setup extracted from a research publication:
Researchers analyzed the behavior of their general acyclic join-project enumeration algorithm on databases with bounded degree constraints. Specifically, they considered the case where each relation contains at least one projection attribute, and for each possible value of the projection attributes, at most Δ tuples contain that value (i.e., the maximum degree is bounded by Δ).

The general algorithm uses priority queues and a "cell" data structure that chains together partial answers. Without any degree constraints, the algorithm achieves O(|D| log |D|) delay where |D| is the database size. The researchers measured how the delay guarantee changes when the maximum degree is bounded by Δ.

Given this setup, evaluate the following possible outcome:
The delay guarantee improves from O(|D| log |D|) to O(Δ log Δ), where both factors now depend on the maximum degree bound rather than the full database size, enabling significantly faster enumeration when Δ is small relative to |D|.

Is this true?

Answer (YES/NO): NO